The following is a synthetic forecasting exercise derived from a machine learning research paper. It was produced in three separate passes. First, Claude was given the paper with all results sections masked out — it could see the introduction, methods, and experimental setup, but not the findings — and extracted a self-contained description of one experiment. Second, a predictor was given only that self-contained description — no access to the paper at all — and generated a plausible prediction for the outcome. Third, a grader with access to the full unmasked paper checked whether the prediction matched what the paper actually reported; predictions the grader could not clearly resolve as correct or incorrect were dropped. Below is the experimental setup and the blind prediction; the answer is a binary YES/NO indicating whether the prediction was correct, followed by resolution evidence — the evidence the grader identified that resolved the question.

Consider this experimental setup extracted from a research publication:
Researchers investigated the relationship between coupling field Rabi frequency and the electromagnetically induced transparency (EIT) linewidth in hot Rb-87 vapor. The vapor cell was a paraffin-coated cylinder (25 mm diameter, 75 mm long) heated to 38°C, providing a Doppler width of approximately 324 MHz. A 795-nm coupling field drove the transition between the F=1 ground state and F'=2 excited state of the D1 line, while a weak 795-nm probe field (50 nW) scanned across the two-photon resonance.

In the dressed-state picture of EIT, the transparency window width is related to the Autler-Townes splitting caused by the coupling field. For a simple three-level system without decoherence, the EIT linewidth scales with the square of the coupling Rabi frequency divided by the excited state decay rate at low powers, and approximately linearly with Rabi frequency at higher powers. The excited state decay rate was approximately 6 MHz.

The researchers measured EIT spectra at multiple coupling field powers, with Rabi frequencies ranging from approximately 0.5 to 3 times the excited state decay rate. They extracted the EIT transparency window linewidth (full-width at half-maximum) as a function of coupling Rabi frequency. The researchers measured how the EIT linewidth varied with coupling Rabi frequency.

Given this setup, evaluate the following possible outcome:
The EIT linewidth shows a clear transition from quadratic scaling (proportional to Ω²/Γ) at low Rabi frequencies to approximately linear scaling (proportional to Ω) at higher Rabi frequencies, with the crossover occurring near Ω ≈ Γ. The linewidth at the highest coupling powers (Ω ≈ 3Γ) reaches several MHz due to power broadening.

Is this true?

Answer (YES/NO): NO